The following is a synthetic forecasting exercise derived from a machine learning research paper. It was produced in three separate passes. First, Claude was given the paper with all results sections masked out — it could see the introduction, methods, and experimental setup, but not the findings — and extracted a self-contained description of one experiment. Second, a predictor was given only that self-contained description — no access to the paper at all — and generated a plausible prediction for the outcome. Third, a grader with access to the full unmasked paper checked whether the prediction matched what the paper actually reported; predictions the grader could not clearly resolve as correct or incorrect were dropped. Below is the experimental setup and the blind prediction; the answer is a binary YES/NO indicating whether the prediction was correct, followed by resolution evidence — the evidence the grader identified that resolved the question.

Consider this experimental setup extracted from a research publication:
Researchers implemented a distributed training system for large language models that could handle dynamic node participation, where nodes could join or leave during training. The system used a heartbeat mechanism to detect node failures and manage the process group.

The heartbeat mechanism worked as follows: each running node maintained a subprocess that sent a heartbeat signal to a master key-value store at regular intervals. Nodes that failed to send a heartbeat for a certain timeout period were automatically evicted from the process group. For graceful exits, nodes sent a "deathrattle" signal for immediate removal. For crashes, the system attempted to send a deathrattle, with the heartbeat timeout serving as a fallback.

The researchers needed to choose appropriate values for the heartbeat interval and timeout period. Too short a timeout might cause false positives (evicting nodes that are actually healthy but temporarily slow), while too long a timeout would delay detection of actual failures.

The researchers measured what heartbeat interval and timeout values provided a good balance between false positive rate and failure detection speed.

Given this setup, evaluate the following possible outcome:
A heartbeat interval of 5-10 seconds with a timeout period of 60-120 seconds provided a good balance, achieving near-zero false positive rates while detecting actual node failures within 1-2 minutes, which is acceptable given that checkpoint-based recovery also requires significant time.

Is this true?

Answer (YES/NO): NO